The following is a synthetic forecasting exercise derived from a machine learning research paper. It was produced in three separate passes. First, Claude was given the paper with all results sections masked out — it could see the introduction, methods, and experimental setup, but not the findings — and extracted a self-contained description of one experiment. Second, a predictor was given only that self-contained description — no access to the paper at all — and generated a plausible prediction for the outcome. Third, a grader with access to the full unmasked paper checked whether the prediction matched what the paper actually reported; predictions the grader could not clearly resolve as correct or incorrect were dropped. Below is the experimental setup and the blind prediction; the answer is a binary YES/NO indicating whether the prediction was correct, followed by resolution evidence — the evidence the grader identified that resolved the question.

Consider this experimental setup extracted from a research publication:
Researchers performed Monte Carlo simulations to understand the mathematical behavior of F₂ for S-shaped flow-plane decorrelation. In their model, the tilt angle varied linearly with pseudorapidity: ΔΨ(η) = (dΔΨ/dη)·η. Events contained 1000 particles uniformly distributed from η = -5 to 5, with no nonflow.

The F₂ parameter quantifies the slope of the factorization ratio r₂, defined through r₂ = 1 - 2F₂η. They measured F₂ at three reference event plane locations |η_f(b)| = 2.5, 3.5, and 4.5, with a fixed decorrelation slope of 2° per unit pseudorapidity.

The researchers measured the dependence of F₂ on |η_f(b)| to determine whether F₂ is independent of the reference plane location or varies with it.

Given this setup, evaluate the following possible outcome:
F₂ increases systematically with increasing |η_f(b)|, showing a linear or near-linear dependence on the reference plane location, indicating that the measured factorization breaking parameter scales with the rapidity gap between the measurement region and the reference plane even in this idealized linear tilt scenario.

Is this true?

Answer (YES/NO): YES